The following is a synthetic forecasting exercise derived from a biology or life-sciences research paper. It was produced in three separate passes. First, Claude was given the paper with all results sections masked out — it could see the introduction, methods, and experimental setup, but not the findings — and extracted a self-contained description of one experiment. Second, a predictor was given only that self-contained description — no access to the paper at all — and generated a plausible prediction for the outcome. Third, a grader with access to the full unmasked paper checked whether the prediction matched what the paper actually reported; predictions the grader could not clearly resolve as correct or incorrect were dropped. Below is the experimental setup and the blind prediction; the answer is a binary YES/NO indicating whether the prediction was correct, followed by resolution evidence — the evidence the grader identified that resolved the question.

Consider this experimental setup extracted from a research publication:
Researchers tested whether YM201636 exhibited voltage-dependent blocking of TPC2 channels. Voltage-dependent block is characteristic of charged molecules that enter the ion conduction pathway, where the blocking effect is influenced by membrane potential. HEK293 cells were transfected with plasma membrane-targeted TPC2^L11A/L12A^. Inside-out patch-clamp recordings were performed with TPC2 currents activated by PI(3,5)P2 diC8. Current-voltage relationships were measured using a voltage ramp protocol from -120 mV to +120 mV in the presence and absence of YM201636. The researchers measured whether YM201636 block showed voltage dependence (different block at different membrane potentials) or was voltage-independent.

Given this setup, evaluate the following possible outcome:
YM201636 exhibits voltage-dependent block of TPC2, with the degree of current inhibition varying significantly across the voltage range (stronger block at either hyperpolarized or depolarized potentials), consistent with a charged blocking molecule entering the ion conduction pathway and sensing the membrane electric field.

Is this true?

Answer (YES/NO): NO